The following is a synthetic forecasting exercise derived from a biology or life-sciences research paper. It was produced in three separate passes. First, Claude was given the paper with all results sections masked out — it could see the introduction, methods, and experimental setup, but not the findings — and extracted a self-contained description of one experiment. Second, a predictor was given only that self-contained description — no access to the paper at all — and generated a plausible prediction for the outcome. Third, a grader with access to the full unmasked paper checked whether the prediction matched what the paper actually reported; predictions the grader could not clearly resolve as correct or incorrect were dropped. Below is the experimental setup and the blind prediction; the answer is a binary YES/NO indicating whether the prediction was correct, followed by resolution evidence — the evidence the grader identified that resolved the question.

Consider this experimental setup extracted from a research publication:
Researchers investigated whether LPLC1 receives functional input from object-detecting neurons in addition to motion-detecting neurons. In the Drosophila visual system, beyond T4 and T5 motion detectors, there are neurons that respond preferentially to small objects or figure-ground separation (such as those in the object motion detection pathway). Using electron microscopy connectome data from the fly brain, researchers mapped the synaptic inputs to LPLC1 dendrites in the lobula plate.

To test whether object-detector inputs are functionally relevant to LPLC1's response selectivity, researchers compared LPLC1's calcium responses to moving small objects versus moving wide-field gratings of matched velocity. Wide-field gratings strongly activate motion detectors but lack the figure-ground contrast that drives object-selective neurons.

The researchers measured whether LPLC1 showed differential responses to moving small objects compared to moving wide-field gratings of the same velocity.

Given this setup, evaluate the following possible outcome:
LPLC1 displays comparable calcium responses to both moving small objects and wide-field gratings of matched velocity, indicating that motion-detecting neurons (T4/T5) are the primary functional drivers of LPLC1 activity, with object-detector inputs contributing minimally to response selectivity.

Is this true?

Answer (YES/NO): NO